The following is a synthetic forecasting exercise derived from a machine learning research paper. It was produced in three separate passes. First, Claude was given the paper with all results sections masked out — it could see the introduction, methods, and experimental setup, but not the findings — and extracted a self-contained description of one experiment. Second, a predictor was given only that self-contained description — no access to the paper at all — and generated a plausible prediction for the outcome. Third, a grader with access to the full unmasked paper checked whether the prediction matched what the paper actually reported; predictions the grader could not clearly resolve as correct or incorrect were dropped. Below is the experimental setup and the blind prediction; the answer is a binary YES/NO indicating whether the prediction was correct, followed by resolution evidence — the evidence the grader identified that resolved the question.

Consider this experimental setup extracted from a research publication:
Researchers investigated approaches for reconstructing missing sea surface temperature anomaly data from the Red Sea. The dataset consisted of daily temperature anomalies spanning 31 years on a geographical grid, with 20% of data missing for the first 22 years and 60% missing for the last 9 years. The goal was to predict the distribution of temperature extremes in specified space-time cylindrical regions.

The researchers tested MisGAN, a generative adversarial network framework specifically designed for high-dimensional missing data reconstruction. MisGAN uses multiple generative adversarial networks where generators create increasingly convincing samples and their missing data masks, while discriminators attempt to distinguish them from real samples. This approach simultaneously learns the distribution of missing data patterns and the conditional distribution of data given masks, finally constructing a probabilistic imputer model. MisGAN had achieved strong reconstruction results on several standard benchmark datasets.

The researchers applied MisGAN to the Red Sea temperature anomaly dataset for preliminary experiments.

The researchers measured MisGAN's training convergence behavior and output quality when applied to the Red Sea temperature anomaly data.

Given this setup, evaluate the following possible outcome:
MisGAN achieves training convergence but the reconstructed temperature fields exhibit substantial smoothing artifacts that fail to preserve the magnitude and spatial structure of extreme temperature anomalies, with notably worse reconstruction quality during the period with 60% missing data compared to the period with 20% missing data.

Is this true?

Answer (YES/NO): NO